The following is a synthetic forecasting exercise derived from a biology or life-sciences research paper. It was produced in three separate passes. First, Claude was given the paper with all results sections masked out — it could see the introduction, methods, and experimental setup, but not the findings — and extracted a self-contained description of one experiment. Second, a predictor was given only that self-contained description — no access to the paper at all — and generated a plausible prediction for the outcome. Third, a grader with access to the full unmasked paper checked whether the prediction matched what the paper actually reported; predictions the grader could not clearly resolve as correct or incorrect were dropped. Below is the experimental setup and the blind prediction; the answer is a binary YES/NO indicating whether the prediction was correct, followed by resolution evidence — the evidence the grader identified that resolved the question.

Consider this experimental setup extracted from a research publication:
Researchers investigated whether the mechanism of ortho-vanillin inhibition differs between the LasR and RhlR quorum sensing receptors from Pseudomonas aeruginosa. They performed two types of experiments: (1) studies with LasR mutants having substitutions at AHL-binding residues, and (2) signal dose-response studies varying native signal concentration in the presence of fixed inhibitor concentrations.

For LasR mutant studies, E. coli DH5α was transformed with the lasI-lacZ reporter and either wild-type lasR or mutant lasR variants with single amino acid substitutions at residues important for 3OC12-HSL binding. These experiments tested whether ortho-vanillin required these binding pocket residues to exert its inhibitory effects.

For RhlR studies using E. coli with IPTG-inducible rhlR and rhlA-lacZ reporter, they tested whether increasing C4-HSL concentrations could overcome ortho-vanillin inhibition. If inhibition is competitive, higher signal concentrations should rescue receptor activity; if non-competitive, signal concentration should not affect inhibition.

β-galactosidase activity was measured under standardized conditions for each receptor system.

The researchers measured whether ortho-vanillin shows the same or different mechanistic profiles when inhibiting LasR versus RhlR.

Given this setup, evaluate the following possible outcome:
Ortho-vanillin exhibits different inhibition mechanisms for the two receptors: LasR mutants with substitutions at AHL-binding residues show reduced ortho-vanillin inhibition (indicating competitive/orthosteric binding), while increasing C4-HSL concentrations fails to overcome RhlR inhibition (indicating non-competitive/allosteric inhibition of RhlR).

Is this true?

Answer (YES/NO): NO